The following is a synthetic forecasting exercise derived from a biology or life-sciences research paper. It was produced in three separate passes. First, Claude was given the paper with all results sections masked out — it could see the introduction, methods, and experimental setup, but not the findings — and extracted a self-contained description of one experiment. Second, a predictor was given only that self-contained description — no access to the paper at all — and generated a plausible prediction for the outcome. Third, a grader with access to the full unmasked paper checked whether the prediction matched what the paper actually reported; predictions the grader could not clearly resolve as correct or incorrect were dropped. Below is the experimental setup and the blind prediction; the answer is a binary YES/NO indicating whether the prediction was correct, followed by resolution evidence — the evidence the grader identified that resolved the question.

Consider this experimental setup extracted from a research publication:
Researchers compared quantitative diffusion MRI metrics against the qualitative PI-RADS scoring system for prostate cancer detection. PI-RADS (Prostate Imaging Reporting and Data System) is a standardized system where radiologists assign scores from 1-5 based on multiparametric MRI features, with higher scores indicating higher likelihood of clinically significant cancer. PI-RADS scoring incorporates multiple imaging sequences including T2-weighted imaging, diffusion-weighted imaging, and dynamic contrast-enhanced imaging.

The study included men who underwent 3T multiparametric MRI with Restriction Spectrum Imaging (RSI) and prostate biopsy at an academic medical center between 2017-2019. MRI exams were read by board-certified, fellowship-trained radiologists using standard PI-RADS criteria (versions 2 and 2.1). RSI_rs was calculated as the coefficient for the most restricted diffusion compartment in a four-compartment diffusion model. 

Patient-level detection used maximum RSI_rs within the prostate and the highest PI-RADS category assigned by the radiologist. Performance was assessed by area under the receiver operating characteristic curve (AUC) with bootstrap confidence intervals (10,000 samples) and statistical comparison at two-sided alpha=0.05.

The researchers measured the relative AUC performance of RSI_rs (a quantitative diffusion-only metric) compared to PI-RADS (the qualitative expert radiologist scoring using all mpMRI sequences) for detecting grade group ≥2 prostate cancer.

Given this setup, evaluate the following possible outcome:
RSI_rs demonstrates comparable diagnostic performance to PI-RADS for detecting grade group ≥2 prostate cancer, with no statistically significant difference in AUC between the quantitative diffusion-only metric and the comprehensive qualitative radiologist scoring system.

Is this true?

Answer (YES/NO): YES